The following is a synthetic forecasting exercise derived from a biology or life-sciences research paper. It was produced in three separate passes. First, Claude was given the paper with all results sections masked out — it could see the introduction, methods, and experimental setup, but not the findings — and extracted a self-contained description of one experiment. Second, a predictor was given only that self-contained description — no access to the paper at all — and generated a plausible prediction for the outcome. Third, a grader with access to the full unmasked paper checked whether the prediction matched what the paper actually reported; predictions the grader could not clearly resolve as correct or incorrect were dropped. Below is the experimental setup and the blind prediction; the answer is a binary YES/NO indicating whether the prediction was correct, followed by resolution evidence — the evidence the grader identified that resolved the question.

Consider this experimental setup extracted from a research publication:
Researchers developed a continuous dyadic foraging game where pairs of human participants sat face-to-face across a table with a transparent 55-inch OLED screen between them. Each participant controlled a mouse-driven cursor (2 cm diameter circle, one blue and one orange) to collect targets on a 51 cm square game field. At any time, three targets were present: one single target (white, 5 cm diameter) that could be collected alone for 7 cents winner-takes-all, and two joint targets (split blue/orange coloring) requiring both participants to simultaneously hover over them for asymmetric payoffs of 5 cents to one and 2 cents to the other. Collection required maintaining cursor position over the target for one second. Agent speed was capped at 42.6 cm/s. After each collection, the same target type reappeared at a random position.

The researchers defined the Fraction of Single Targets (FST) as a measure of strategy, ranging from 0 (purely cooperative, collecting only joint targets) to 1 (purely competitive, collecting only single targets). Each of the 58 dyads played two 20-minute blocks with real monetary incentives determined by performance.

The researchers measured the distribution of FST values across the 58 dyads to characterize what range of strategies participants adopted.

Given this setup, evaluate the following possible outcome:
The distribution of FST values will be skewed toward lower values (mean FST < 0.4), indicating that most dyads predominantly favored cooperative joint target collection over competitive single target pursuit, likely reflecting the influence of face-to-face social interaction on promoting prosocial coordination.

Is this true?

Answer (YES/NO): NO